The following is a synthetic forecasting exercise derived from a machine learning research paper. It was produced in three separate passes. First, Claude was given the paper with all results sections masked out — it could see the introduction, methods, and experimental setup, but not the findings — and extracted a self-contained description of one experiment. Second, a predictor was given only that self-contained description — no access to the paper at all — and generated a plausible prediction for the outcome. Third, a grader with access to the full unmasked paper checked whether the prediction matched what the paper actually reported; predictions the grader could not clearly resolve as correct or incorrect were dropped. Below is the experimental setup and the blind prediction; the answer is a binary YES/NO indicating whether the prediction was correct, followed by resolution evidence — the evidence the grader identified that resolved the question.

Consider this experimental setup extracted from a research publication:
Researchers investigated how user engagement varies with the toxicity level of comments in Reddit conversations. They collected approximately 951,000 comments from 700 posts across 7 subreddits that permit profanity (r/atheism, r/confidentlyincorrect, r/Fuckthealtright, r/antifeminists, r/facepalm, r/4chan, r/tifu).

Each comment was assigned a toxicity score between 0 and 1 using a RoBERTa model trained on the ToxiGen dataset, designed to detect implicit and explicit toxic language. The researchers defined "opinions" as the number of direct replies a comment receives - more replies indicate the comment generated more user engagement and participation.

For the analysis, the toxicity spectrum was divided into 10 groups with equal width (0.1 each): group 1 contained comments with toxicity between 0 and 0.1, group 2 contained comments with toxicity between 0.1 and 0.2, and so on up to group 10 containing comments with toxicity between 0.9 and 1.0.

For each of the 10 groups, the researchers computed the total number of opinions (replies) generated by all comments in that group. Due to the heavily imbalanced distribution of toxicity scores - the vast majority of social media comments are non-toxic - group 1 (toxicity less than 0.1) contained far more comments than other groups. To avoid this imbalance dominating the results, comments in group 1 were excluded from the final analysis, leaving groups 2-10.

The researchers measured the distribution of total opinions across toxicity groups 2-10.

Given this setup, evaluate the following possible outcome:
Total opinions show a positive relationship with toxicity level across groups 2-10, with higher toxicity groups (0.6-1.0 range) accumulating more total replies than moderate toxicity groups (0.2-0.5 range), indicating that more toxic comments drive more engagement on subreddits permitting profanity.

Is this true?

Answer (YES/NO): NO